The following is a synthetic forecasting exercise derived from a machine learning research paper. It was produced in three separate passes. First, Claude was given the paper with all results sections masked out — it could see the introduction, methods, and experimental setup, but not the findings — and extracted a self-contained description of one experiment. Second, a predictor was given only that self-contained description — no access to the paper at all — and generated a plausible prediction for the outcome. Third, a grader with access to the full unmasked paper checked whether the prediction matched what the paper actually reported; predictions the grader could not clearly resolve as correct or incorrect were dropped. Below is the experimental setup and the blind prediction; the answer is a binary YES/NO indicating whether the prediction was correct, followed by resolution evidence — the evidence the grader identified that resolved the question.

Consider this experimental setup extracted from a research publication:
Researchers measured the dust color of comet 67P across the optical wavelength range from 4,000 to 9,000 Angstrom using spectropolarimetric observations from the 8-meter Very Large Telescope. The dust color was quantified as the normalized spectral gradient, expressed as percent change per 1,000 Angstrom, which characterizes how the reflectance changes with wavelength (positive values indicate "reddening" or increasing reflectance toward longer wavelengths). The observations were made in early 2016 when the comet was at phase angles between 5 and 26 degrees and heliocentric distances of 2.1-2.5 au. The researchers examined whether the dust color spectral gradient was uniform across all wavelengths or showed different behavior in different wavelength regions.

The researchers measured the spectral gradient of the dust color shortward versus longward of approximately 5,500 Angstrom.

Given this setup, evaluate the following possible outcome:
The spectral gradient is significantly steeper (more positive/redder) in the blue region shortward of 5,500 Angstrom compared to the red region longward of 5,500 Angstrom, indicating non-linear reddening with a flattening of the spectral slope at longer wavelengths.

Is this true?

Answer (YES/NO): YES